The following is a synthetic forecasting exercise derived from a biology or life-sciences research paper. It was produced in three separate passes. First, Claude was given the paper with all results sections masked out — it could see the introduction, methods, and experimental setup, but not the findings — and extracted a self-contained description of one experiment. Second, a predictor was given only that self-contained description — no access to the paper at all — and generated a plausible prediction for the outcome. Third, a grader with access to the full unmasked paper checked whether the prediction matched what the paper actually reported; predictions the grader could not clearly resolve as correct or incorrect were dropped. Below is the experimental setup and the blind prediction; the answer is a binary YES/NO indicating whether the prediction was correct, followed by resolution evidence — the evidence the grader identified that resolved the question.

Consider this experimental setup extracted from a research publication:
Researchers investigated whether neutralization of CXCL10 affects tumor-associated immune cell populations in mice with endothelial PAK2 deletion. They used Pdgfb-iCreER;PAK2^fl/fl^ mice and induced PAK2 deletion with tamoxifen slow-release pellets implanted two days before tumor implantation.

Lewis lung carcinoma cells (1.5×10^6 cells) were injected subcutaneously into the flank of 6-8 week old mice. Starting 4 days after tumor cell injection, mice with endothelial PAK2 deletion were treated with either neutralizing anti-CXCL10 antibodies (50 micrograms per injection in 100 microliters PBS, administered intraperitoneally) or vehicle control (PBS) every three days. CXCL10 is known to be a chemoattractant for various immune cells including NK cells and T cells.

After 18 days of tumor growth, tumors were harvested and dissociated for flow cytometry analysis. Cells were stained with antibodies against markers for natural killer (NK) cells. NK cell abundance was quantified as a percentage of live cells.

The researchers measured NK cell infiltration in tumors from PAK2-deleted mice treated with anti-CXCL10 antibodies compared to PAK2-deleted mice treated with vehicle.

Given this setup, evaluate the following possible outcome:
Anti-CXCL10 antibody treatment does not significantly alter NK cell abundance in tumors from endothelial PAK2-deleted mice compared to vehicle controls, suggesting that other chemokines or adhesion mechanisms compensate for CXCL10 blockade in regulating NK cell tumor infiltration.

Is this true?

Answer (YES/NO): NO